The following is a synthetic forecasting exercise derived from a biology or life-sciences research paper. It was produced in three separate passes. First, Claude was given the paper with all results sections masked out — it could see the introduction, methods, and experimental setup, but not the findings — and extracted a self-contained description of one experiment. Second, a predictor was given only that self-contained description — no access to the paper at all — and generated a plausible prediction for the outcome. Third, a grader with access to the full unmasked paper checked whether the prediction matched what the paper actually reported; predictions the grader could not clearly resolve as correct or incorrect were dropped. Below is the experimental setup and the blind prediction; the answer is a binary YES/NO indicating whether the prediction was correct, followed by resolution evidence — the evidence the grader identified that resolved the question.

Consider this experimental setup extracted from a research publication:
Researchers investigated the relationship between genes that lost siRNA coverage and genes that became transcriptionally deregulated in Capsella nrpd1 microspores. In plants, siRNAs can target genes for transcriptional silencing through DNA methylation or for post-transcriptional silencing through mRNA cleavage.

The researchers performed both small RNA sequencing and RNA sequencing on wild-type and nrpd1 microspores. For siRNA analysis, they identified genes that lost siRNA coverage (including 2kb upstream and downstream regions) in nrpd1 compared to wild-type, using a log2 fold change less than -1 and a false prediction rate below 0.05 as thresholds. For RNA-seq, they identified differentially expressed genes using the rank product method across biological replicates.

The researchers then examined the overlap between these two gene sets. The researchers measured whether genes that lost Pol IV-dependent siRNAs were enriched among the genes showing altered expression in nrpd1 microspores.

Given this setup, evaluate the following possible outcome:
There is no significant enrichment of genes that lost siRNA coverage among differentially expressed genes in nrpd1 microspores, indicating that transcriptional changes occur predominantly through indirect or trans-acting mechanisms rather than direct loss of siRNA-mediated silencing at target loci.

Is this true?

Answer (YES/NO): NO